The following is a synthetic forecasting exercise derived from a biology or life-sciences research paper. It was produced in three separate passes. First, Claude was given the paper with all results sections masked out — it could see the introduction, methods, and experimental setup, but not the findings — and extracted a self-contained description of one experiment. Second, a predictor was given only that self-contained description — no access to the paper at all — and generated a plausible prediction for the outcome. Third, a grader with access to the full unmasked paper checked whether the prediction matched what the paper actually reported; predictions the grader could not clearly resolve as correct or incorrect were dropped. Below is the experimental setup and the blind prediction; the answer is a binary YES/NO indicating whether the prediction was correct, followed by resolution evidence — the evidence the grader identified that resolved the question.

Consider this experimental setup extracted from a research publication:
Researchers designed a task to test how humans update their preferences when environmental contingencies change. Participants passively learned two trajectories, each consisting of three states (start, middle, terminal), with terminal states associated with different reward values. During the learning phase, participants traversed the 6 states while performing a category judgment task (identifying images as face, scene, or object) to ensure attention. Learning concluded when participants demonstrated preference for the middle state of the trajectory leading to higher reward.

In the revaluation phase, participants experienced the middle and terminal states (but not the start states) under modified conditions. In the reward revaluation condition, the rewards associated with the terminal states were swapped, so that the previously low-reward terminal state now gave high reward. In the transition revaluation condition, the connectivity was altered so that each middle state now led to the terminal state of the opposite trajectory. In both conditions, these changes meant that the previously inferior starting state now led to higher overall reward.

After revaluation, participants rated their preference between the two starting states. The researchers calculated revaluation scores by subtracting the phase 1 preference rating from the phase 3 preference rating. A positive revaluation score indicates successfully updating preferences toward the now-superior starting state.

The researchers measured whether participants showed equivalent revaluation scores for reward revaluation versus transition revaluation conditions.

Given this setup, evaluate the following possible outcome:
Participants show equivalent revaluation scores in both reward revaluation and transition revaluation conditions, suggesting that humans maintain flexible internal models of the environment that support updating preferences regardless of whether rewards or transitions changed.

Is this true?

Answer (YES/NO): NO